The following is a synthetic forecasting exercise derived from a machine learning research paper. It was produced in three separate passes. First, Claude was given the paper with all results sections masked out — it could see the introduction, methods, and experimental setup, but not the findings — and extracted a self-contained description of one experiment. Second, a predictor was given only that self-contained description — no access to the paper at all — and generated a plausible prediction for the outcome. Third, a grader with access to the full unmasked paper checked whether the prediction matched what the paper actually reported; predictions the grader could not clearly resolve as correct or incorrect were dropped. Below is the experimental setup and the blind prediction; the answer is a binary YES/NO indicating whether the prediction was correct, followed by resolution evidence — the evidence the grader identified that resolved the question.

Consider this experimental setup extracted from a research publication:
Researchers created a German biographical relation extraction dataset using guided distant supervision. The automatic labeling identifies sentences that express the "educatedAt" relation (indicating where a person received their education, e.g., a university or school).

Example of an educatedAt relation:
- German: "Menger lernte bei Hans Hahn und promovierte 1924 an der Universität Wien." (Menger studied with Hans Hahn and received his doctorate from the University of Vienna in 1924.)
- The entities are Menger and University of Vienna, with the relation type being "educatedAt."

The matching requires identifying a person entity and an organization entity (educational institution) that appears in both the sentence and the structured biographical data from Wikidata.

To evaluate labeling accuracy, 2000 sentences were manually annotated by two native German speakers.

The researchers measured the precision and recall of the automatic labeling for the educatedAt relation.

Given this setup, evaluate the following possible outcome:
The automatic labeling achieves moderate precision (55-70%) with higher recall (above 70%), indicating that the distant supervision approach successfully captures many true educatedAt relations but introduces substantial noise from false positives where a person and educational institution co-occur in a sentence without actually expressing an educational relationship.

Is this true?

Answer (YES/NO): NO